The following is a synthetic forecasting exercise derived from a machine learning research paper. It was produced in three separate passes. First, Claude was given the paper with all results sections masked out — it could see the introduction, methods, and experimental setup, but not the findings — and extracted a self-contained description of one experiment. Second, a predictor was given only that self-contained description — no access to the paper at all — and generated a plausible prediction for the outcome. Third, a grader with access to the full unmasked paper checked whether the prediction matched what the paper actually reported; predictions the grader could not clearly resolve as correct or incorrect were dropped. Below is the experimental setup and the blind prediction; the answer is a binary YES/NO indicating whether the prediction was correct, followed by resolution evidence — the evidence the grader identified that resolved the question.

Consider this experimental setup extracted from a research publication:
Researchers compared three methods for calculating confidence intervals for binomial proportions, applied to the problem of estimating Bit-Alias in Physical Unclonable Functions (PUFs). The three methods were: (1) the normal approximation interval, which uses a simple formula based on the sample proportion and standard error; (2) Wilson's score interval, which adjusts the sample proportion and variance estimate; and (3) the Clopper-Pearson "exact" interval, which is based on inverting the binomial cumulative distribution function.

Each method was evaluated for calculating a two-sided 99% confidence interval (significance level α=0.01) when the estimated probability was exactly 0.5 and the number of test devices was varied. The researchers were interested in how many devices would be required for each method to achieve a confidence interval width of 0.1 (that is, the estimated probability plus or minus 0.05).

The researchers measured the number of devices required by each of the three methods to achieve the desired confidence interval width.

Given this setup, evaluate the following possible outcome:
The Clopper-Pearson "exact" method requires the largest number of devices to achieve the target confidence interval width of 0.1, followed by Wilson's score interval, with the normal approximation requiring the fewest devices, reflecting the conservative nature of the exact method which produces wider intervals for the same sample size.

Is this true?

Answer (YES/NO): NO